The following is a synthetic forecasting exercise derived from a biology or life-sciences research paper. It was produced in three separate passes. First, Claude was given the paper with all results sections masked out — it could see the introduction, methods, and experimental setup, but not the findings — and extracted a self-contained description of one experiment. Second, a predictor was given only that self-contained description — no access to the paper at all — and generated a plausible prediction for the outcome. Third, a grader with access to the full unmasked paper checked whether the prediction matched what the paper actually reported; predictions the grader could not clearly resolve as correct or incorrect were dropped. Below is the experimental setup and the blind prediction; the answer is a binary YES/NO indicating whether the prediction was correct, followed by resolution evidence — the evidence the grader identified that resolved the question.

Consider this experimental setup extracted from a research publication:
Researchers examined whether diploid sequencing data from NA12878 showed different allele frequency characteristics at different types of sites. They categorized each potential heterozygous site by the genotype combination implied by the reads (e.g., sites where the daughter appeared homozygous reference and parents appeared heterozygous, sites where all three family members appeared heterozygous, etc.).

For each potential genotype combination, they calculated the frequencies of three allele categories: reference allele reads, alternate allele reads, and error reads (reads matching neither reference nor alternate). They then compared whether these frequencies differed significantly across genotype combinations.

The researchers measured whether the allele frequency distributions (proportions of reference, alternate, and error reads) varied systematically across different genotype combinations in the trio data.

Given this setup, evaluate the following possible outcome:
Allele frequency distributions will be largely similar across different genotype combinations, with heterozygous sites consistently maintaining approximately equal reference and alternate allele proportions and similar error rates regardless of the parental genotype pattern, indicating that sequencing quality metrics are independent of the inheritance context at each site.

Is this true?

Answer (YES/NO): YES